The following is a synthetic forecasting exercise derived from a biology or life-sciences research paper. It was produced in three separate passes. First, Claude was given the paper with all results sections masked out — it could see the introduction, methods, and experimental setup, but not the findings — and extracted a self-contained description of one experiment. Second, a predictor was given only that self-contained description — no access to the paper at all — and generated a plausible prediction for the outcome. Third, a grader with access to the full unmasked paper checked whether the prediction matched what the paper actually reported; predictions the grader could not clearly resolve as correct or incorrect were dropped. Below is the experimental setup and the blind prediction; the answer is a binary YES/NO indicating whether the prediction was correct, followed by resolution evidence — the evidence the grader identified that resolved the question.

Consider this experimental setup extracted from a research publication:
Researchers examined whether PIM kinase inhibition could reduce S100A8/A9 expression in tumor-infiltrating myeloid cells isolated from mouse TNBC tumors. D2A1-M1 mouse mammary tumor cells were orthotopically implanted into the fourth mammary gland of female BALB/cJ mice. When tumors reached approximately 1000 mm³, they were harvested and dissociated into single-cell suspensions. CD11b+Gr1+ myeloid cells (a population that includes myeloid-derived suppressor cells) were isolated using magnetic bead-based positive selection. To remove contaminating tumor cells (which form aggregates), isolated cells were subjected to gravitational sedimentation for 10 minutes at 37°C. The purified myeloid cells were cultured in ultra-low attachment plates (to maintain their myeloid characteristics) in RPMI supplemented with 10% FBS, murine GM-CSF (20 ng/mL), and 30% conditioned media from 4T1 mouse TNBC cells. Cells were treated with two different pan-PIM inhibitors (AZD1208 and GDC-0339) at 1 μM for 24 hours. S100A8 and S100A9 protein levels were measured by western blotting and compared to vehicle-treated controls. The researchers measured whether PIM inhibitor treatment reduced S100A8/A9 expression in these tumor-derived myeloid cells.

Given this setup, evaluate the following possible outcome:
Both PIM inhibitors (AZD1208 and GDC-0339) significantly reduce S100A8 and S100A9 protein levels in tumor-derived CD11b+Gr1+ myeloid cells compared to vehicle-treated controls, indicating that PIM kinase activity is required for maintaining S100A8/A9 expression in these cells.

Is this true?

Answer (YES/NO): YES